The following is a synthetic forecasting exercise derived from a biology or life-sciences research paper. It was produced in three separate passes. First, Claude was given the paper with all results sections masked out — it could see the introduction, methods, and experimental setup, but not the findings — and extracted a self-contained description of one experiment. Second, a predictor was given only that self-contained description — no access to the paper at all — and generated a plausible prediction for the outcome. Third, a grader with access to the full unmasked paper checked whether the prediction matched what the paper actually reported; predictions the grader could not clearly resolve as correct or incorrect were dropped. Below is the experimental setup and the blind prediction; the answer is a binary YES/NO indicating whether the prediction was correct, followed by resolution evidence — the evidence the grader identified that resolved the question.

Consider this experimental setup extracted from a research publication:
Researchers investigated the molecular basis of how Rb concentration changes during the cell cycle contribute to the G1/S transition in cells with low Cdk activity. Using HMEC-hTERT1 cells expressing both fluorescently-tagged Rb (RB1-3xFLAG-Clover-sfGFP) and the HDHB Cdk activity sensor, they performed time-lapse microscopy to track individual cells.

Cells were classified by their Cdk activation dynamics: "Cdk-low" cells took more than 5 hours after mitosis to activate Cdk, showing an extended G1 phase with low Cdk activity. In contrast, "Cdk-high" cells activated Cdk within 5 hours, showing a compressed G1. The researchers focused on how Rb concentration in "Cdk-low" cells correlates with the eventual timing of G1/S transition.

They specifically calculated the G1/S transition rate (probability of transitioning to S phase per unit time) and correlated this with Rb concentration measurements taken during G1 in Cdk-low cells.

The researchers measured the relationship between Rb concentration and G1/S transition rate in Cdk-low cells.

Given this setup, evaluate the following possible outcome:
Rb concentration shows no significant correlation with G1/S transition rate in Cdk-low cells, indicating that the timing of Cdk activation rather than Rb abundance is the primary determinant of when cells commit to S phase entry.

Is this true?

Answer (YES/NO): NO